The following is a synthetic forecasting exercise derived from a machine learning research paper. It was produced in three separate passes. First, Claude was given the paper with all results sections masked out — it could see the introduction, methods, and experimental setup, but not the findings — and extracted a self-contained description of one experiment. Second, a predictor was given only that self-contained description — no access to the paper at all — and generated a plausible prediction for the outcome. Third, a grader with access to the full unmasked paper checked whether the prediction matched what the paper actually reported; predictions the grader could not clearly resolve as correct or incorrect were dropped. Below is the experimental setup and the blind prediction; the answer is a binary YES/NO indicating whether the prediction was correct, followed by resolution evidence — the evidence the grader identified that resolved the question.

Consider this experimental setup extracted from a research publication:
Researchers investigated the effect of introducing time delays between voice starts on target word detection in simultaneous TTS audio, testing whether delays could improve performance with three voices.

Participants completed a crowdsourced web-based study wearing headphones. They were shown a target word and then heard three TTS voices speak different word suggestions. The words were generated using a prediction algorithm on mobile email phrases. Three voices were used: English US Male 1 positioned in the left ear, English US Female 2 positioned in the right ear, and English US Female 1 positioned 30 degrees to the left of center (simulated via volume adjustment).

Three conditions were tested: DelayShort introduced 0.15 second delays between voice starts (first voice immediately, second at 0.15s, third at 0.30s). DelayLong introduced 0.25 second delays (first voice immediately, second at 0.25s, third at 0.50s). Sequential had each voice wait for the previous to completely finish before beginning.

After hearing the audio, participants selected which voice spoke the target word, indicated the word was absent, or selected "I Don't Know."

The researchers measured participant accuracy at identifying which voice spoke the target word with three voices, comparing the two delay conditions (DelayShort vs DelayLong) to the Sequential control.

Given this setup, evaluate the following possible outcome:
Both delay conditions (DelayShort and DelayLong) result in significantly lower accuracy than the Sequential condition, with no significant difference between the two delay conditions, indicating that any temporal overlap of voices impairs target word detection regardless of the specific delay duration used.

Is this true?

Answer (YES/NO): NO